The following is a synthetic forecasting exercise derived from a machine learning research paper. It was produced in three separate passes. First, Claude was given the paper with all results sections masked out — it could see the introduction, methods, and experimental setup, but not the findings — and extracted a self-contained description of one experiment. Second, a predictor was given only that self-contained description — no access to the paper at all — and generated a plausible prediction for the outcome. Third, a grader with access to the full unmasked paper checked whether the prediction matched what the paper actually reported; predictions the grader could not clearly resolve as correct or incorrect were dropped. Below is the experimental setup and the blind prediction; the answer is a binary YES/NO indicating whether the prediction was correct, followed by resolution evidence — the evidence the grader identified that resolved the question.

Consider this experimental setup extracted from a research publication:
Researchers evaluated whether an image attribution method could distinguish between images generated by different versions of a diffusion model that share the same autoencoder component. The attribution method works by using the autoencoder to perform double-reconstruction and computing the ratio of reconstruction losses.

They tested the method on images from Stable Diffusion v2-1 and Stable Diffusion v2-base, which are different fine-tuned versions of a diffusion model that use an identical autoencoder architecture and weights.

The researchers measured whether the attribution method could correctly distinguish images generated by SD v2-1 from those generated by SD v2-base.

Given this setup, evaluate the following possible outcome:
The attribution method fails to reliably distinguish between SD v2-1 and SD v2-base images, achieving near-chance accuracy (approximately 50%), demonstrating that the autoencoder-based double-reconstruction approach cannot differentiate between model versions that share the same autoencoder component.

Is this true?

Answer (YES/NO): YES